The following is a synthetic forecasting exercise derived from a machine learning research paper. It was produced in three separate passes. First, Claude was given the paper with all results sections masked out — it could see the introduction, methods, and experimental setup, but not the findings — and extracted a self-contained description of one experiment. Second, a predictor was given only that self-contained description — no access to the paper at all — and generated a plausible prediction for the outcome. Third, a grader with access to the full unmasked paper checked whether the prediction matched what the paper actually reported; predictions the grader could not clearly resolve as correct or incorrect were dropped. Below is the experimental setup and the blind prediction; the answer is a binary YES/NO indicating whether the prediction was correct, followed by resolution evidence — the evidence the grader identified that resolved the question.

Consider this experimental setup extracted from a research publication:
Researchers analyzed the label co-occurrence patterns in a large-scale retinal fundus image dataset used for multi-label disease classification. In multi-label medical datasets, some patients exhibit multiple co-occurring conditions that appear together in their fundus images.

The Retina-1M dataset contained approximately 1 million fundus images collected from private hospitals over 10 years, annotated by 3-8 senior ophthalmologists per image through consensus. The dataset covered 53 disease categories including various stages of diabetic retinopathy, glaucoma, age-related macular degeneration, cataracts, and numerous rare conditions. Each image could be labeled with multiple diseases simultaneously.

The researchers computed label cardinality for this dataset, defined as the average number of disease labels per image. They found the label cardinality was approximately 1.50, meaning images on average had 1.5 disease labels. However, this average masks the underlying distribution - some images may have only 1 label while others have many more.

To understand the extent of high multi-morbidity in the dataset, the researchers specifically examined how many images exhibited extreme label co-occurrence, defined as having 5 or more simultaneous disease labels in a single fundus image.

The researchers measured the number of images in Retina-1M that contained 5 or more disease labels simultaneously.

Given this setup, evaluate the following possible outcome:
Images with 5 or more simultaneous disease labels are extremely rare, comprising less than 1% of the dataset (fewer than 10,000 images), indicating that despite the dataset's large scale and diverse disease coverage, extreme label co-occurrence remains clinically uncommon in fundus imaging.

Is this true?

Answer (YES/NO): YES